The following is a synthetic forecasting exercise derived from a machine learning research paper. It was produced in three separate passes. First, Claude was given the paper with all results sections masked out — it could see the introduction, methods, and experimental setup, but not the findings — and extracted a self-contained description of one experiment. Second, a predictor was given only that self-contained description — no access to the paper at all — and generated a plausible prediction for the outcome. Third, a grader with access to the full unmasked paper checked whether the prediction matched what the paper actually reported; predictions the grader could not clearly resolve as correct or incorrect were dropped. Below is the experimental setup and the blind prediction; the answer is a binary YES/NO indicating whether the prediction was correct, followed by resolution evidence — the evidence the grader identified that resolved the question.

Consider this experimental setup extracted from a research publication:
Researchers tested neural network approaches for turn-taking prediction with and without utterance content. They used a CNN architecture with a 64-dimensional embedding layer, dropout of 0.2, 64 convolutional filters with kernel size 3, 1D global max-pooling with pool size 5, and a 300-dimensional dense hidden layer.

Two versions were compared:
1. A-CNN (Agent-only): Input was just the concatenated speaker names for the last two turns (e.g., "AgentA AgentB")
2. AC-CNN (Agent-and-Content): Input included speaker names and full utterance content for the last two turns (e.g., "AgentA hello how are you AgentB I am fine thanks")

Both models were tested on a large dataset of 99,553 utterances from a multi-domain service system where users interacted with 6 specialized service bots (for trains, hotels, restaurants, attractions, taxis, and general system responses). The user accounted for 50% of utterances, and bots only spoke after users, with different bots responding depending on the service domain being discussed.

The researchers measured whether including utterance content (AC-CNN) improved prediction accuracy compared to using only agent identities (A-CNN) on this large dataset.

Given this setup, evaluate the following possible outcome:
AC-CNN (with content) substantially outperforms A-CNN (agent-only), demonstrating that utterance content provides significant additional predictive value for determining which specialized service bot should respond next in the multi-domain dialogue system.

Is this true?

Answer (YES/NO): YES